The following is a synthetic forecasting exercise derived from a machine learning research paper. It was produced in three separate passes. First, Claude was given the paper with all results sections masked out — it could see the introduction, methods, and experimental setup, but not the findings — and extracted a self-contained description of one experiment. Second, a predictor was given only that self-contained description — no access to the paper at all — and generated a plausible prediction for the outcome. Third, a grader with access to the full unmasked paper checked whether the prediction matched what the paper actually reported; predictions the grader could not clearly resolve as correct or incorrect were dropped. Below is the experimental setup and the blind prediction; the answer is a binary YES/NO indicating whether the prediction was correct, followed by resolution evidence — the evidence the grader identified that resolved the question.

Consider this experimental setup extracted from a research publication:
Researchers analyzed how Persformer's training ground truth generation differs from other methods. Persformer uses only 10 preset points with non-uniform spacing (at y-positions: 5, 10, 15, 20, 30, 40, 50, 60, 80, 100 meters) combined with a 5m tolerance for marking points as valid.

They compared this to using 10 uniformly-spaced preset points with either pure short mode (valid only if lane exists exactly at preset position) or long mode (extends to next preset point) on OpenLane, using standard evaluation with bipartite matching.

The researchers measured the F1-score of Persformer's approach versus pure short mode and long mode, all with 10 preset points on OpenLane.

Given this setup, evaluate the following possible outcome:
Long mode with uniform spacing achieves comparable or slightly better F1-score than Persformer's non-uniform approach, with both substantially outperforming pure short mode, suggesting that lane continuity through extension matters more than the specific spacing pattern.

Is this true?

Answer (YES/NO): NO